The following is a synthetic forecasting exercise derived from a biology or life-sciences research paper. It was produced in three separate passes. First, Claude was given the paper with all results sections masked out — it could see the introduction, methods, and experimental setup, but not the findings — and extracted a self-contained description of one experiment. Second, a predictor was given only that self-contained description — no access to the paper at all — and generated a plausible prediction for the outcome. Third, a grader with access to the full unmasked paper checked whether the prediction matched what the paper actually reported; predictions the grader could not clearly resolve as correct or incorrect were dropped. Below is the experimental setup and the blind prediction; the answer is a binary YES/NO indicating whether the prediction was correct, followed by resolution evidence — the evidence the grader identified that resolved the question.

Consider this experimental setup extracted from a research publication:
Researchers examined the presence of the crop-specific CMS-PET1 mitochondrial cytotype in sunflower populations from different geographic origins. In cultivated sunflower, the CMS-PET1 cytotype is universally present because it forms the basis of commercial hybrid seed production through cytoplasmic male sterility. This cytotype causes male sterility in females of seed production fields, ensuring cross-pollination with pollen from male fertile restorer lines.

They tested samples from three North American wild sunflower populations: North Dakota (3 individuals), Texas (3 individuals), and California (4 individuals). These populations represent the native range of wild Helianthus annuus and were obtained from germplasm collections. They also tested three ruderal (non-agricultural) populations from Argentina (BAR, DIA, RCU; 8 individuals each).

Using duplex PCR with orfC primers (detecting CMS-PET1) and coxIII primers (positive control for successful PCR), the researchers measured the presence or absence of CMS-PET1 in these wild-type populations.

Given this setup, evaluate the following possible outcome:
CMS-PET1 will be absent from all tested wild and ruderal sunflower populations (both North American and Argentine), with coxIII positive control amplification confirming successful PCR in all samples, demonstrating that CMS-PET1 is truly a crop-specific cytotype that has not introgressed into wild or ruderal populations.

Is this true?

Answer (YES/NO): YES